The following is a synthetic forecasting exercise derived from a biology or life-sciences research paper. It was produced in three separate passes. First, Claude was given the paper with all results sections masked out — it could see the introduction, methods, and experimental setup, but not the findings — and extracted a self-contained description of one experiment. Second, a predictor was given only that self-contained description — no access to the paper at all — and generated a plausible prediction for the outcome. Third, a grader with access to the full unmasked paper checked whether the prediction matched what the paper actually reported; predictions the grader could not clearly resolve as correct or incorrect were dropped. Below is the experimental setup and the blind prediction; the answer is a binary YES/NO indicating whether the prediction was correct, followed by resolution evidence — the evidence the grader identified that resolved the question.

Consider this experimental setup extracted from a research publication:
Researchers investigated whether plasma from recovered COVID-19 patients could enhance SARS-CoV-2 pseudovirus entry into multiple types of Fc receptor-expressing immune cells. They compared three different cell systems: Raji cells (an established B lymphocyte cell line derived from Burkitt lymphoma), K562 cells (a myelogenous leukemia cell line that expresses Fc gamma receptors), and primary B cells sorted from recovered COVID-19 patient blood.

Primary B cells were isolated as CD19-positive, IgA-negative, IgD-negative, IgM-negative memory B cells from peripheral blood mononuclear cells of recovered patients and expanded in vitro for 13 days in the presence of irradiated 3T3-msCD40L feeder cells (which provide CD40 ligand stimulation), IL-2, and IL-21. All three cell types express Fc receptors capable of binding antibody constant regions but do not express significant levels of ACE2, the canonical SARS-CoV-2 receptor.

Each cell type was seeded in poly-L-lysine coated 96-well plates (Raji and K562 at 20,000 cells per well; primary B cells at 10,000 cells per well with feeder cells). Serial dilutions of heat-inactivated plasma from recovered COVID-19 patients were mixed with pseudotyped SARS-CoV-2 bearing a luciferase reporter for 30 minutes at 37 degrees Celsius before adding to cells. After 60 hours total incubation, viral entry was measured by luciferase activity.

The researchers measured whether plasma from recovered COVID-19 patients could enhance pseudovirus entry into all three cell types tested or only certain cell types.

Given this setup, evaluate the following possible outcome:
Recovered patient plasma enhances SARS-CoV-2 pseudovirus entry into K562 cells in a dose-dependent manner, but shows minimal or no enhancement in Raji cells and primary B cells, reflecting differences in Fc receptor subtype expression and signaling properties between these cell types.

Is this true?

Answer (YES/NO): NO